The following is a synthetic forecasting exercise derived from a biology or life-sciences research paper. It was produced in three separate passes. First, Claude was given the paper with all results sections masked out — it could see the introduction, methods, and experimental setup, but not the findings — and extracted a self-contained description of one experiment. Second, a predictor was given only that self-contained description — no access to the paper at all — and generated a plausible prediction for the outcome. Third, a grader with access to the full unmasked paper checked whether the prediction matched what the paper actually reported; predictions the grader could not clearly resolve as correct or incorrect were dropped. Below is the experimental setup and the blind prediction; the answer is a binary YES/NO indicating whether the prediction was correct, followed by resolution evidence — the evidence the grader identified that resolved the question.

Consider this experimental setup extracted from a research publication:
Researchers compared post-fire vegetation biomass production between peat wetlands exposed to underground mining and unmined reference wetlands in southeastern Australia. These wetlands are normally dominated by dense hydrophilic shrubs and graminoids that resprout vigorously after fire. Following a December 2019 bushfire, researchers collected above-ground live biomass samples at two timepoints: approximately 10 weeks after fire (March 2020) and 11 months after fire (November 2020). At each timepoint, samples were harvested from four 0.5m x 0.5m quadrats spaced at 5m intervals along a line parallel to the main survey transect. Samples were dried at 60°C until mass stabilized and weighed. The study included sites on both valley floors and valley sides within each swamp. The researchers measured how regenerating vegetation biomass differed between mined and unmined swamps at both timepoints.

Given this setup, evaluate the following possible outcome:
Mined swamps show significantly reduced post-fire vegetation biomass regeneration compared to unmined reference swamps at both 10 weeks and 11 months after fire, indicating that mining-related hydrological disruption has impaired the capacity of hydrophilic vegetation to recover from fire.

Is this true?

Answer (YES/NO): YES